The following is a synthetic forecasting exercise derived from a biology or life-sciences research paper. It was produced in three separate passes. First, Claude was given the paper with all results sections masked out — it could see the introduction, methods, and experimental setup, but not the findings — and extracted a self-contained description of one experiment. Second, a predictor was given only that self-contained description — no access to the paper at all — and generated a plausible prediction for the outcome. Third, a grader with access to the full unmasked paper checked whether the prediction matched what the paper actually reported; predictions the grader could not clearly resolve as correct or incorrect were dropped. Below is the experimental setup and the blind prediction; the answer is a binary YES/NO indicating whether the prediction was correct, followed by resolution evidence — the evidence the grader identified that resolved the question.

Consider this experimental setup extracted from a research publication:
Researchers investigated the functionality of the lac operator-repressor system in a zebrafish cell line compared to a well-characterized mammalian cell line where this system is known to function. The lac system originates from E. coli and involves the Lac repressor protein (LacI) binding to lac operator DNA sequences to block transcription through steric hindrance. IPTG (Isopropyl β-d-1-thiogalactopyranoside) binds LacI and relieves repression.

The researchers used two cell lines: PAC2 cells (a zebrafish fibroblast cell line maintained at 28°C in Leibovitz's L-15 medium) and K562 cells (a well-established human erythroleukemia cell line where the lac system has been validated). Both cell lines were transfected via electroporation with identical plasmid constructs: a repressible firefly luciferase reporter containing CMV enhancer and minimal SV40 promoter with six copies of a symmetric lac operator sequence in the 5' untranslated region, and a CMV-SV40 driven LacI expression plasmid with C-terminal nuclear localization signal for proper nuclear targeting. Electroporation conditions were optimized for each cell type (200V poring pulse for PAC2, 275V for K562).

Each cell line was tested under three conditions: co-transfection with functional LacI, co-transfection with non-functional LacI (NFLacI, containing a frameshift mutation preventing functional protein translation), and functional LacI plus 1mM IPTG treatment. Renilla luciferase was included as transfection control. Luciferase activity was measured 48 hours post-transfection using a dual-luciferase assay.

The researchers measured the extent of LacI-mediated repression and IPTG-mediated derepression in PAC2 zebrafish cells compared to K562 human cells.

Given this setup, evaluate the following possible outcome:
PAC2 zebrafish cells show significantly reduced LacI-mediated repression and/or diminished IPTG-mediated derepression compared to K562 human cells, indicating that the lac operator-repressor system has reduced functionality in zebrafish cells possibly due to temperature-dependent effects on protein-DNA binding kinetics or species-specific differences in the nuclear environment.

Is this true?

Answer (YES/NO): NO